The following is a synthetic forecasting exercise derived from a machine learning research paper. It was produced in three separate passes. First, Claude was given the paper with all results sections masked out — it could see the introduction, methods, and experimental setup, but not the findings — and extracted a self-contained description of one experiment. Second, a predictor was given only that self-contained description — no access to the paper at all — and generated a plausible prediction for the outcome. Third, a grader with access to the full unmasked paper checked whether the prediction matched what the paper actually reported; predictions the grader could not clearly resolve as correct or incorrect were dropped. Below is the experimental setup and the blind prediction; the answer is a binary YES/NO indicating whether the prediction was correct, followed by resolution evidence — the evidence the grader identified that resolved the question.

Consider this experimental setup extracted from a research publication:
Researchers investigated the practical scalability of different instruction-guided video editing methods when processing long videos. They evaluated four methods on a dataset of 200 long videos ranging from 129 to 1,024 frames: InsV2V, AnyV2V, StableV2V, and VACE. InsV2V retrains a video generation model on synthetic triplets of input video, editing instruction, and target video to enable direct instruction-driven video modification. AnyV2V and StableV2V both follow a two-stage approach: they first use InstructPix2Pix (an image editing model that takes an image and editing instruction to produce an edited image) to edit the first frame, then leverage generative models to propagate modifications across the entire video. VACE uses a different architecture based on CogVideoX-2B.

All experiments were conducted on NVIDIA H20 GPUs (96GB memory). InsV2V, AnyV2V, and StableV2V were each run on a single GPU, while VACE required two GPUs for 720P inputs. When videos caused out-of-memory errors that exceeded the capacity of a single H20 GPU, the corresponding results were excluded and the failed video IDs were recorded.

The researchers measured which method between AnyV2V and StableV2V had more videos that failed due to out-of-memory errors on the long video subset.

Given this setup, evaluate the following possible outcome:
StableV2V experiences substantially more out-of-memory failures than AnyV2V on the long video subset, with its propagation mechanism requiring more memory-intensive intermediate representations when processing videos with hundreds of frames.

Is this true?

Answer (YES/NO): YES